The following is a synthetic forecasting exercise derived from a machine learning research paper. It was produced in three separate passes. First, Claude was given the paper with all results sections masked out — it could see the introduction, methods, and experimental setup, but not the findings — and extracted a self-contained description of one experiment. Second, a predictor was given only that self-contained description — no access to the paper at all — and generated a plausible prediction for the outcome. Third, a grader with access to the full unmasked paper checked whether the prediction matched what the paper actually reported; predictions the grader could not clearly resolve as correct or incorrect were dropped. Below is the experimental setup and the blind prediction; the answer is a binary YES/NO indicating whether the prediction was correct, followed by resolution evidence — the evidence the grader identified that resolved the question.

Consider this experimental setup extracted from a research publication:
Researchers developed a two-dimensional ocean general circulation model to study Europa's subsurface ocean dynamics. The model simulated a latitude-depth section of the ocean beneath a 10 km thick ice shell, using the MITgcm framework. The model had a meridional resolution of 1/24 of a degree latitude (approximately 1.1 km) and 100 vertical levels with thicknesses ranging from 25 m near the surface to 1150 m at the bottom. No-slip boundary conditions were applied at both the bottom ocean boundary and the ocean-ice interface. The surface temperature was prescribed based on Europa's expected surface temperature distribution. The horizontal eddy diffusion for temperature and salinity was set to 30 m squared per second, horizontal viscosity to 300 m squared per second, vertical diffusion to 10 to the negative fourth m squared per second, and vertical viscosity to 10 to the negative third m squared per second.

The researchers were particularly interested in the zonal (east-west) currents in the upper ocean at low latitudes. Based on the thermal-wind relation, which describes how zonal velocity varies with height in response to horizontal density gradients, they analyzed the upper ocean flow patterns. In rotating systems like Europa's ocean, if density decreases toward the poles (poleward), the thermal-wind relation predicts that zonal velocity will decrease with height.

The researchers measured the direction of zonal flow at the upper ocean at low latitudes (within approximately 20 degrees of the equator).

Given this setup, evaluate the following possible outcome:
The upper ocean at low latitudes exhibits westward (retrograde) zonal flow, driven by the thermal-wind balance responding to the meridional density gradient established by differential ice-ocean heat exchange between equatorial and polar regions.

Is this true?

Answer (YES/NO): YES